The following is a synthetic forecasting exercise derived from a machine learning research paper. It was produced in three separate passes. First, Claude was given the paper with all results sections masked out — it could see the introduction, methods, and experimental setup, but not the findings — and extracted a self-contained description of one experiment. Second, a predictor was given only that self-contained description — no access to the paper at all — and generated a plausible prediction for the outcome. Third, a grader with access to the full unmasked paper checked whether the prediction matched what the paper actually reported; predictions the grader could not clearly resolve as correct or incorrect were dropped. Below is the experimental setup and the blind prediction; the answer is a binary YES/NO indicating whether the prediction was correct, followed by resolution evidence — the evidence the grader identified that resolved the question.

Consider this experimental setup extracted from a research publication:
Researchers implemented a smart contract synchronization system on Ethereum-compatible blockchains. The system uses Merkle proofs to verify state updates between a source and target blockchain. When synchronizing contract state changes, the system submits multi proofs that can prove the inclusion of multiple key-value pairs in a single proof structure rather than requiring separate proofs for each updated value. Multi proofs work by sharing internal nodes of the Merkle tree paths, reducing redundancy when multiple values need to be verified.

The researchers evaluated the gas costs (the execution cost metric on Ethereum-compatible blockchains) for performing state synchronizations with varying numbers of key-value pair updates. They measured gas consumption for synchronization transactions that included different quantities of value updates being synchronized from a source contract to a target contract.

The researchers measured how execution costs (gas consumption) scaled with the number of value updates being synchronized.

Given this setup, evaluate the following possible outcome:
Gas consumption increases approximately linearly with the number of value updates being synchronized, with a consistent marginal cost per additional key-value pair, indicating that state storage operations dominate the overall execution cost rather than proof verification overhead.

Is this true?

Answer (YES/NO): NO